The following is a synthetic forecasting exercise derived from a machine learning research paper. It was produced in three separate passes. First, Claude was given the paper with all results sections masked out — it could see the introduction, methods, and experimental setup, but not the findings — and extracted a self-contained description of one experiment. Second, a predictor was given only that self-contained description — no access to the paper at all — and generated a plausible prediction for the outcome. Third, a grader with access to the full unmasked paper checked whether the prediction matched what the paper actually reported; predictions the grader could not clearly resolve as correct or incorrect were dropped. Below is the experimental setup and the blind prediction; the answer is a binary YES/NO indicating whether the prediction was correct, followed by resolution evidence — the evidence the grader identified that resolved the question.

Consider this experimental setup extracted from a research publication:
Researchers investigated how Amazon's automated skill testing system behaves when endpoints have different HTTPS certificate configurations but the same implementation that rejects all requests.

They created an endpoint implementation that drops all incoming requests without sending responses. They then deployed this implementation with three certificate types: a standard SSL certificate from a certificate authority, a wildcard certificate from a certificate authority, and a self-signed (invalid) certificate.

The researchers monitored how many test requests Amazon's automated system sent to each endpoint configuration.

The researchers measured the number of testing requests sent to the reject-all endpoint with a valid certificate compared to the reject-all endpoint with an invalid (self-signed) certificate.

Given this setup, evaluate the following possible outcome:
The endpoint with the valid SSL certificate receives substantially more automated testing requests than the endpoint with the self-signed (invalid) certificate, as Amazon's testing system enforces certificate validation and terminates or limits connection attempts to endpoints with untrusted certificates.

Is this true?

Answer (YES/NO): NO